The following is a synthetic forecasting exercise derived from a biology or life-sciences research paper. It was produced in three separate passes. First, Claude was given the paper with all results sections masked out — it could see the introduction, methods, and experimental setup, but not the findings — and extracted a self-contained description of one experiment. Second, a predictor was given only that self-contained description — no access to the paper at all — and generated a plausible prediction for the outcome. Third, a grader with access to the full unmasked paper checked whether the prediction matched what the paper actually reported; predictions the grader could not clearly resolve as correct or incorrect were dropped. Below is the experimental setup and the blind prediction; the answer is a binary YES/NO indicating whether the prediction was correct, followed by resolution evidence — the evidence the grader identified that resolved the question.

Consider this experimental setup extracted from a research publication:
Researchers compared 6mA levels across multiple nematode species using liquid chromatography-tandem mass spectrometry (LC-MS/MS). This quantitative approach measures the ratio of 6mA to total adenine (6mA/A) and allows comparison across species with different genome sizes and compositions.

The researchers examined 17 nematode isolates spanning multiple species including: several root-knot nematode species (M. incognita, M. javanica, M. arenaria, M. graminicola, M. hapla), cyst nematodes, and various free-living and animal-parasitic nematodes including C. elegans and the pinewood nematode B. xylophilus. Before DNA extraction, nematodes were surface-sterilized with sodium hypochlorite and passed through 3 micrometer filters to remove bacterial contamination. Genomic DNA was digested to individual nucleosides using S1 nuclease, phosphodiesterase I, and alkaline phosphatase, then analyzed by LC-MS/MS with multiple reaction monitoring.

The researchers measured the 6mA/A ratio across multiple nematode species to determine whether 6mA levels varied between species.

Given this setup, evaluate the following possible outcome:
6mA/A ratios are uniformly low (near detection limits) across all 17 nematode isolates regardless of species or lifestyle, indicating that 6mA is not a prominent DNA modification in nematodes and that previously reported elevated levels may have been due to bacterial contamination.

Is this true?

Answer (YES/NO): NO